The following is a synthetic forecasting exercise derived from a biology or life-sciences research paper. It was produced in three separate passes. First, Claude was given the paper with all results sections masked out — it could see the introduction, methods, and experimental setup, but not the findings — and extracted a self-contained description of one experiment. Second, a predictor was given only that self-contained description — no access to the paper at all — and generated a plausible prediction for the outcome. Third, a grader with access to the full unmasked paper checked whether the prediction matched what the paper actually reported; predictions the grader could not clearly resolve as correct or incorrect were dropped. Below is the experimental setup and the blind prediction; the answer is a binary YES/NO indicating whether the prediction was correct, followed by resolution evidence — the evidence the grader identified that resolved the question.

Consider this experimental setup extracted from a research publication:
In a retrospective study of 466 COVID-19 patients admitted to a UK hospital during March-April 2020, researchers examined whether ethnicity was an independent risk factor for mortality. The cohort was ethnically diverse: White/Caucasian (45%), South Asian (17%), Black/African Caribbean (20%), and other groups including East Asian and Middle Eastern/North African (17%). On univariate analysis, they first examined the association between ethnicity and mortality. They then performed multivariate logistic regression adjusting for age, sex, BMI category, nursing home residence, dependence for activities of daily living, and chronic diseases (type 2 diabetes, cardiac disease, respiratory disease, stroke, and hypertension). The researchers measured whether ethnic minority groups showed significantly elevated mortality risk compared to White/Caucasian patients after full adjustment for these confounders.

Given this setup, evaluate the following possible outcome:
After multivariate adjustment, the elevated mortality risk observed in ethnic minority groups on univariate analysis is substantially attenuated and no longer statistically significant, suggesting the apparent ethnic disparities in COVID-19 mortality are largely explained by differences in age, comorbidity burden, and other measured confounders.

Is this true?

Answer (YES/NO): NO